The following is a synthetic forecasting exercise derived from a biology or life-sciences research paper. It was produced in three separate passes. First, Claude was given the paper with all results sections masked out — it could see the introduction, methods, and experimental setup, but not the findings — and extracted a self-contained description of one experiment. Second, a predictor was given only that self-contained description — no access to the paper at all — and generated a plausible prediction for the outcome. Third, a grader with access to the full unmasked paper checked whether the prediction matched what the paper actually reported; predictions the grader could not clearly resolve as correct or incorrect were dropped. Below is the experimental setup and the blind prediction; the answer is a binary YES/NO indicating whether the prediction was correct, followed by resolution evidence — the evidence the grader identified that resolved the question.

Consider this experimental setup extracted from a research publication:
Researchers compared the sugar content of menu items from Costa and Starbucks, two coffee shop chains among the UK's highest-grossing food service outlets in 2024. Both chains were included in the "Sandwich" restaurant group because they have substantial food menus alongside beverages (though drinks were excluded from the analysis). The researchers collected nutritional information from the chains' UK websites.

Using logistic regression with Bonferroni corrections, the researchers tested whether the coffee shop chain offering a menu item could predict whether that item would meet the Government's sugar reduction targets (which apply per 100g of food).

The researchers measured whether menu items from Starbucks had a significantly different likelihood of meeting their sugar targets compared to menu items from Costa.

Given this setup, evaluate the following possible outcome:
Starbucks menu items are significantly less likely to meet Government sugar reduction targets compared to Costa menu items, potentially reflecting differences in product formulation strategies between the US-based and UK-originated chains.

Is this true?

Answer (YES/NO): NO